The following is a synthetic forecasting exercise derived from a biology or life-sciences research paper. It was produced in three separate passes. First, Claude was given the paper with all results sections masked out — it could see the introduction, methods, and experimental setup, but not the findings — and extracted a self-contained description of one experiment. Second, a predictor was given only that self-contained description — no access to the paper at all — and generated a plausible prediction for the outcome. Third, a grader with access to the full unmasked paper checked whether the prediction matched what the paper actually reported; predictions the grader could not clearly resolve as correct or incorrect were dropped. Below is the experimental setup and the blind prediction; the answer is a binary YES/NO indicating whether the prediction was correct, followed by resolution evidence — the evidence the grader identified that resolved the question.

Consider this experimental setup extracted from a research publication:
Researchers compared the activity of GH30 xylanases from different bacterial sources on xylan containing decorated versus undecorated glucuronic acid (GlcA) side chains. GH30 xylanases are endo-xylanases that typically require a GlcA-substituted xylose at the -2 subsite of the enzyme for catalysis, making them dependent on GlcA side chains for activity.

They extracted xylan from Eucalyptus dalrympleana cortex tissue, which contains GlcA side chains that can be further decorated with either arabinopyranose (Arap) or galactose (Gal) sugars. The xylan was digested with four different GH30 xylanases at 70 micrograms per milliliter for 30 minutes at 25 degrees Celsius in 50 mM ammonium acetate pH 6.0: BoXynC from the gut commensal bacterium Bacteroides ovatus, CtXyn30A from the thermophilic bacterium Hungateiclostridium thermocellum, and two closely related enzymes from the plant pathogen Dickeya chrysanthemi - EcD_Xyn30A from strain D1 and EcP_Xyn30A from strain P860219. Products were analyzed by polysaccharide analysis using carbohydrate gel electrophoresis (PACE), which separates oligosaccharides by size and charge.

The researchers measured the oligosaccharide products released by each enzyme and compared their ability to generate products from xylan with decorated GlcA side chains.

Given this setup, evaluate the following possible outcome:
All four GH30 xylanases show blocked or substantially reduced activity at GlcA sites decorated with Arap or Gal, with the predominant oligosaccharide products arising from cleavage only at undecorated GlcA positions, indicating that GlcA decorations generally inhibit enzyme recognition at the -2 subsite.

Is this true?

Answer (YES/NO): NO